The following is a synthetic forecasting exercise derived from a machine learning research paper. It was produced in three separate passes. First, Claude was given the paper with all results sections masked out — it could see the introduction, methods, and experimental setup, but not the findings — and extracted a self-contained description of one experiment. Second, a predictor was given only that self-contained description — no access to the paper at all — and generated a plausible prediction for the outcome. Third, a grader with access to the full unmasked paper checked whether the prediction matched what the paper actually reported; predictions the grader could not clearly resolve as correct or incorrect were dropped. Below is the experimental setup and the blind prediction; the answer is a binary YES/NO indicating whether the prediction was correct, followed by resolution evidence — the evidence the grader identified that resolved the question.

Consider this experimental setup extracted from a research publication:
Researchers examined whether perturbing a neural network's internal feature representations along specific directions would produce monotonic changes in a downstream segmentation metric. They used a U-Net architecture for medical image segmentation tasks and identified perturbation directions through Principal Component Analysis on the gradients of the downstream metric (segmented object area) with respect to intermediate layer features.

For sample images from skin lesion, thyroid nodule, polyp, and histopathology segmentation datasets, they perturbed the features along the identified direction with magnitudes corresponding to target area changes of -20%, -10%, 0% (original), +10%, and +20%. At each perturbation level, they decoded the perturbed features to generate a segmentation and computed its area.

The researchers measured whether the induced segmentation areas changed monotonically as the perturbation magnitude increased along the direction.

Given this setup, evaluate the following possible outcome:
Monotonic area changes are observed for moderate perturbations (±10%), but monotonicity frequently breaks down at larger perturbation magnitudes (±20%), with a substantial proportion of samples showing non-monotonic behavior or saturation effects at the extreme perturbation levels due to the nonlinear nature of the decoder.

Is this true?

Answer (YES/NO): NO